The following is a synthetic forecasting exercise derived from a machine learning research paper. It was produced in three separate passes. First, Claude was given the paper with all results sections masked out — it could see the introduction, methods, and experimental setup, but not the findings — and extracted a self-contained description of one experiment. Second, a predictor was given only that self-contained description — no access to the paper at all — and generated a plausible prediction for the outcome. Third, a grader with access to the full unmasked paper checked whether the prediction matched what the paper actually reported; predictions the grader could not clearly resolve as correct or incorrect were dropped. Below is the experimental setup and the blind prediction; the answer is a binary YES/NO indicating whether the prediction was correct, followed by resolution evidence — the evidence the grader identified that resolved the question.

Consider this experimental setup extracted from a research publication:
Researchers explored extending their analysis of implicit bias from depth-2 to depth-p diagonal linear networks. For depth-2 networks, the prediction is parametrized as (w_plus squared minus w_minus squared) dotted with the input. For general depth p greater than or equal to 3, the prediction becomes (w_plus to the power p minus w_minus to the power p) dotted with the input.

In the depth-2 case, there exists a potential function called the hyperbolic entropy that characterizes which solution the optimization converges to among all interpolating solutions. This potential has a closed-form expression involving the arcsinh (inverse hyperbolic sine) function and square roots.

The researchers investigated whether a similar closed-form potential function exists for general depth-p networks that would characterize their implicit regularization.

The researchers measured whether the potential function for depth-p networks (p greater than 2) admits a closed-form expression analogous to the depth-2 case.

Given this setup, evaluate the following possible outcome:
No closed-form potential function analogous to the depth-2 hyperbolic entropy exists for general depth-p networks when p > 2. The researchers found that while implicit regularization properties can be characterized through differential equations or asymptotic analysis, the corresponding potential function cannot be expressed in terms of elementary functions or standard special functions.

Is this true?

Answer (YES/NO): YES